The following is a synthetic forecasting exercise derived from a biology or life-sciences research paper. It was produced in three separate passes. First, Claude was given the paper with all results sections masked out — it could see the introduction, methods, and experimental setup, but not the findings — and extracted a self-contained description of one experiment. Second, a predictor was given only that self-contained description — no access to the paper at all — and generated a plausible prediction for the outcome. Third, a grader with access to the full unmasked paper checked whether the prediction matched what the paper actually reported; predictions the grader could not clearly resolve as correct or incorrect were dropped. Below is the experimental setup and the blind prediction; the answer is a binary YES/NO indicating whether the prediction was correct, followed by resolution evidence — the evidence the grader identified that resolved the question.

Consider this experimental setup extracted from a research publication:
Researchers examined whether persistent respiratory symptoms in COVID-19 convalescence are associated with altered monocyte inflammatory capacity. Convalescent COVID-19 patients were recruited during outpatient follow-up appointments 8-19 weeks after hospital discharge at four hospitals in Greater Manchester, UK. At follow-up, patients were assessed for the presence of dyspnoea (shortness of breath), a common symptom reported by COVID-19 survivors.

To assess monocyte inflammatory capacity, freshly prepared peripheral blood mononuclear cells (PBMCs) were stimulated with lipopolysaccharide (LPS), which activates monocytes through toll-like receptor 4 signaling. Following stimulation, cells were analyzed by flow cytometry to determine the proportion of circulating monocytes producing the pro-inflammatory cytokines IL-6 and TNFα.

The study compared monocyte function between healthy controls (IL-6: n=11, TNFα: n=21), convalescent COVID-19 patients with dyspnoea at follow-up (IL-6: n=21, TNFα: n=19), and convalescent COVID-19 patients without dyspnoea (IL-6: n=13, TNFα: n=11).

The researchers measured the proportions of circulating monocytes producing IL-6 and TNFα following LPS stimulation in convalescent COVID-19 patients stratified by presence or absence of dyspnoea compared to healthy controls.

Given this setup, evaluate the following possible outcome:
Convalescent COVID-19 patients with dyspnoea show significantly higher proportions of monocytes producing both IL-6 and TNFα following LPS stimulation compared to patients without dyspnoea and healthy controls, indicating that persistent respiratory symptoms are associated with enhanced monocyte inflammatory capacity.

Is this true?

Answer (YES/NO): NO